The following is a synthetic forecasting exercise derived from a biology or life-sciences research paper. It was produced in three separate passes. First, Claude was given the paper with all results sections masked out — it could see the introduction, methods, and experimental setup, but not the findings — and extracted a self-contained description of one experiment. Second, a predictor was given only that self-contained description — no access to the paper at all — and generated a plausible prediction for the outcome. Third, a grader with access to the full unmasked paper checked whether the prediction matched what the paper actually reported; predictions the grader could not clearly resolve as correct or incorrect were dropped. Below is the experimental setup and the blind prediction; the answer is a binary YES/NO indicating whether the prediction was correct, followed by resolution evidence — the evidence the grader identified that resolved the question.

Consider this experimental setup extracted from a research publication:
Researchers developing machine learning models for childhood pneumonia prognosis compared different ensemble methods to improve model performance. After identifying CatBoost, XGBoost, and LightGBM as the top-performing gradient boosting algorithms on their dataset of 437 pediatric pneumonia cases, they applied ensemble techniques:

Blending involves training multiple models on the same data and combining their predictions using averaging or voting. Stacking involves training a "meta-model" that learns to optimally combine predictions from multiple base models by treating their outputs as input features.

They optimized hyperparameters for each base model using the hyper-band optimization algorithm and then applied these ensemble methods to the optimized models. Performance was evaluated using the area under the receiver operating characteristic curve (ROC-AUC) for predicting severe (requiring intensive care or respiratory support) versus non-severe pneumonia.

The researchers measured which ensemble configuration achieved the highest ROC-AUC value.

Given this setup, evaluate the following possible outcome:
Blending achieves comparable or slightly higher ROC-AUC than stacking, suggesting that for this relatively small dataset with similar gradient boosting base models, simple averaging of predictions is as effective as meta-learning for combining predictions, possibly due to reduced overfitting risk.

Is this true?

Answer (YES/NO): NO